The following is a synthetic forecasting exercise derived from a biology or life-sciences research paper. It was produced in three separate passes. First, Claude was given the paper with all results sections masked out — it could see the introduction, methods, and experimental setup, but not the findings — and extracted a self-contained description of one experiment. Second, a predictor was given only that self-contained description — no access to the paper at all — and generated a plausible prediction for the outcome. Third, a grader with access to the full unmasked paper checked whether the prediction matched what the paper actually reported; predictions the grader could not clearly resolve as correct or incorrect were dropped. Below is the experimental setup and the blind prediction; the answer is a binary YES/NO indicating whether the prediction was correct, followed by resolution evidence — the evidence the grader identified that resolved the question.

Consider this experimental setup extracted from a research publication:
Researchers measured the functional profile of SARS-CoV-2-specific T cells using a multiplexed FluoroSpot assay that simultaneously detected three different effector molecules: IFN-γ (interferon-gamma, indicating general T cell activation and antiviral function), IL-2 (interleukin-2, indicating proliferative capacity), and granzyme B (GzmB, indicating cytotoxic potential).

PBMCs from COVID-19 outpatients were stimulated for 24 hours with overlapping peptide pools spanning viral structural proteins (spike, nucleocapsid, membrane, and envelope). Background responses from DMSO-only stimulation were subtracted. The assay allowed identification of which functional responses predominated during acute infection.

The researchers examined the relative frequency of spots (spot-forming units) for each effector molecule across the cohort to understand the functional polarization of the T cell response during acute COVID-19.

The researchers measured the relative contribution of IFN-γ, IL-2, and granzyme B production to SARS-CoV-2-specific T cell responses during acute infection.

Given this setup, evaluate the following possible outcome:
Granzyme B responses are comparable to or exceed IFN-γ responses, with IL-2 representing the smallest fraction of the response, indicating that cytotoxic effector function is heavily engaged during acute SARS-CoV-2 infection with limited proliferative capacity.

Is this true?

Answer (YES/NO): NO